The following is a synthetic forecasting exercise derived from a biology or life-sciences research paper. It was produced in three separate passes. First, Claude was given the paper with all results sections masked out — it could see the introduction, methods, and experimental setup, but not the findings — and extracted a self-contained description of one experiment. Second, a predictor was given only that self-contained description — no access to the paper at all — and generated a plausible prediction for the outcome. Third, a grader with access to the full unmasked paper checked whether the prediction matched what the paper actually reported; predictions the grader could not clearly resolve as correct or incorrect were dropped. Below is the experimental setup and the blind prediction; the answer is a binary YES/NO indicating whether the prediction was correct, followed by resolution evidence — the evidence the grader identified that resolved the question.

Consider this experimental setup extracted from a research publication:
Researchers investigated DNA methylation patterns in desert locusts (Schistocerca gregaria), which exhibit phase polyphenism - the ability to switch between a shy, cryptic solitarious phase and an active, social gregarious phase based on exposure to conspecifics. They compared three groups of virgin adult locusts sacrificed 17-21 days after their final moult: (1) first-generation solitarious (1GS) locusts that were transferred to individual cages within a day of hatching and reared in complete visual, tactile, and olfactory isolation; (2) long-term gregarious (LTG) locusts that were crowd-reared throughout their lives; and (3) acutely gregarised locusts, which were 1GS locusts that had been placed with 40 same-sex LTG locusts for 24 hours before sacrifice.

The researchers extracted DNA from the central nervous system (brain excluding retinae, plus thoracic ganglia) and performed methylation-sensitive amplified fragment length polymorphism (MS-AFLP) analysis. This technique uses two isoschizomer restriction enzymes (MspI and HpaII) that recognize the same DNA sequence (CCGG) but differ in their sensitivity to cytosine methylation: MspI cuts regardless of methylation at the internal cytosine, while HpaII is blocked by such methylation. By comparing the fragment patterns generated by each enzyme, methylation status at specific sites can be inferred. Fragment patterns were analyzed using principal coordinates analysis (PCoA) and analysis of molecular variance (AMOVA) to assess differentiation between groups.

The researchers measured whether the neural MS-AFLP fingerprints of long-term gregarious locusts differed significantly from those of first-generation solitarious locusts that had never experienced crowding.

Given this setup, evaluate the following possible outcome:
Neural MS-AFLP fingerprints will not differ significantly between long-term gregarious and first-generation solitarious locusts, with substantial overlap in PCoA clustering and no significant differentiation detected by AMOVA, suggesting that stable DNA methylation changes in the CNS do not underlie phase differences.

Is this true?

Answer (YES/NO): NO